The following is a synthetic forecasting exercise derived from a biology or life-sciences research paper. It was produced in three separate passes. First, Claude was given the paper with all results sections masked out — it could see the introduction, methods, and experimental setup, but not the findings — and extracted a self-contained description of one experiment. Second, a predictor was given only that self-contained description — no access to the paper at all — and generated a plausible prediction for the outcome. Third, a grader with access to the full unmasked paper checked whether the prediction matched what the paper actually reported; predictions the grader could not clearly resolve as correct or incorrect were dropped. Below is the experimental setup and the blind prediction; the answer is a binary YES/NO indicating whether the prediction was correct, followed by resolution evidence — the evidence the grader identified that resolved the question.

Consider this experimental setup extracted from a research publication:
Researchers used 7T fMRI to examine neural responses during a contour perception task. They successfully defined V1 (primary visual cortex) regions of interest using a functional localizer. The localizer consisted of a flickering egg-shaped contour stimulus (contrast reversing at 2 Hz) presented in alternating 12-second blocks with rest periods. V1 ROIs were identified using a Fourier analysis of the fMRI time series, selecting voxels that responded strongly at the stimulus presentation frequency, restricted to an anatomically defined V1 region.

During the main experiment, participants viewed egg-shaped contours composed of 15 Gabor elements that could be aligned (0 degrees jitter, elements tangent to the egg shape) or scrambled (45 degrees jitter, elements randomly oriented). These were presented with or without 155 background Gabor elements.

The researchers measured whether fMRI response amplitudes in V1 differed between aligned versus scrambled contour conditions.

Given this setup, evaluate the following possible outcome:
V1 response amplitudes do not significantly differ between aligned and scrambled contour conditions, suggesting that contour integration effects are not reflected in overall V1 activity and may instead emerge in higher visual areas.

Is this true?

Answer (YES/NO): NO